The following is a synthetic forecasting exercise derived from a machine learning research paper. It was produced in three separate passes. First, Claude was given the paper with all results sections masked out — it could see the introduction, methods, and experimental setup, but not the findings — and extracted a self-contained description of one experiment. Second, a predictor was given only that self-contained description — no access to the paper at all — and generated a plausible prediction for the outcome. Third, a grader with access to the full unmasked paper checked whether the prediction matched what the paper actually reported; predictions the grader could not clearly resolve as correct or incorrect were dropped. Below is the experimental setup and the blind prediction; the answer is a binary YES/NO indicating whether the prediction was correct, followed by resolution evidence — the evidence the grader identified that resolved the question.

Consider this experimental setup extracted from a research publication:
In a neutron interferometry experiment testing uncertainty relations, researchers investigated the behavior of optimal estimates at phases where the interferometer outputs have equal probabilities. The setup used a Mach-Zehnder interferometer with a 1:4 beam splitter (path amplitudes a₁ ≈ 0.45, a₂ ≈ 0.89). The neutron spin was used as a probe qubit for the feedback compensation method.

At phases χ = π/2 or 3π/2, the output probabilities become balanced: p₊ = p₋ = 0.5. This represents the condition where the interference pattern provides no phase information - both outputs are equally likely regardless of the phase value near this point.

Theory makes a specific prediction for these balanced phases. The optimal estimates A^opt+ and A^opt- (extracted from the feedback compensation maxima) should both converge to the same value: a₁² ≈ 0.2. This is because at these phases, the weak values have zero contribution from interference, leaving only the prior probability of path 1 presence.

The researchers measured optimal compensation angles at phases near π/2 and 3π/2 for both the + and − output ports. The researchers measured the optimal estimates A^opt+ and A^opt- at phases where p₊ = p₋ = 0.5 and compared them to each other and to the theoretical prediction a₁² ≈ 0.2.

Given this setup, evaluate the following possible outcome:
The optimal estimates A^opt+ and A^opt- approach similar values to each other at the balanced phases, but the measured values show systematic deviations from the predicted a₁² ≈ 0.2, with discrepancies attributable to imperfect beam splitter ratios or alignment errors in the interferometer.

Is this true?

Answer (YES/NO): NO